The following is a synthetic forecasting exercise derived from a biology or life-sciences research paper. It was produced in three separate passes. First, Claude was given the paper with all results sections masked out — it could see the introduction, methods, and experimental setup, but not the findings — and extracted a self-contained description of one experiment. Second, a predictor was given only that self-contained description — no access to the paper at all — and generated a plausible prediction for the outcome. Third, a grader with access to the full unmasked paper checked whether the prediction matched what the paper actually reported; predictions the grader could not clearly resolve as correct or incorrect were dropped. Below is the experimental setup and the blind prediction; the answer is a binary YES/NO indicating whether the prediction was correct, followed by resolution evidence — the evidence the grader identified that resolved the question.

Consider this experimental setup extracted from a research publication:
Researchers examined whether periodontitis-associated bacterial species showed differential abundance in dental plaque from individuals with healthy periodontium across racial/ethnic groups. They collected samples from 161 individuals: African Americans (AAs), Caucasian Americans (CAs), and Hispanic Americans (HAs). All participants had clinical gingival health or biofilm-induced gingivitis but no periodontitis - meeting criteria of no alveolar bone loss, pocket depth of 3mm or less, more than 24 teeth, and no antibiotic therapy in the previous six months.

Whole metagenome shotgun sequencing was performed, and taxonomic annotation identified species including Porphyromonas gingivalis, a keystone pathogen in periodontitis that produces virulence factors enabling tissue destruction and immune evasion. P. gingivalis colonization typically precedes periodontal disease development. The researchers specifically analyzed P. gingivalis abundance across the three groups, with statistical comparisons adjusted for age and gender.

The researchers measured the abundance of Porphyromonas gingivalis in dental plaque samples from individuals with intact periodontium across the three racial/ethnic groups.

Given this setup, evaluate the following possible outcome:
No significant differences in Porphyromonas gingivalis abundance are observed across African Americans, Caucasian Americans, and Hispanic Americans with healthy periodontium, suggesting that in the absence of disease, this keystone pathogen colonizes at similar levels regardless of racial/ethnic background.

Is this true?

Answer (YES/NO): NO